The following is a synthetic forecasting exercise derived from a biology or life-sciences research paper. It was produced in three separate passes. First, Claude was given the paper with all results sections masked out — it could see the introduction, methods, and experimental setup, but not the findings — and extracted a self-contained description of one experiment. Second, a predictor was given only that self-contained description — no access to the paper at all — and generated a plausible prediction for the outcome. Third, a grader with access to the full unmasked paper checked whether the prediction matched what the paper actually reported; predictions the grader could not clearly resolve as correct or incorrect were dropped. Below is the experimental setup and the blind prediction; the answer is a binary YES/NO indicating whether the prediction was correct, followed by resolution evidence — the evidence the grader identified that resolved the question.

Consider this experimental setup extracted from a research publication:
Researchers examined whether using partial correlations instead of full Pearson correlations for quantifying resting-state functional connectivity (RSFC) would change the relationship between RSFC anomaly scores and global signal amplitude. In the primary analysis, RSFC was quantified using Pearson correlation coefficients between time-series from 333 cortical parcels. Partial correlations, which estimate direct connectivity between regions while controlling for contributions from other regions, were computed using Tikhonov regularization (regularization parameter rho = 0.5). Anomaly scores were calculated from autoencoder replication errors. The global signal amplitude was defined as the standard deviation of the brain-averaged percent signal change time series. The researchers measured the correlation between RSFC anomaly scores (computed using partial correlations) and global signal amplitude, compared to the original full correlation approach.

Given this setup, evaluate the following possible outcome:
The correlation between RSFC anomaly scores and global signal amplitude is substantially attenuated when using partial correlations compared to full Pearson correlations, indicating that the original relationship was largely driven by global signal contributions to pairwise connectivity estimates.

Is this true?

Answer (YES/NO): NO